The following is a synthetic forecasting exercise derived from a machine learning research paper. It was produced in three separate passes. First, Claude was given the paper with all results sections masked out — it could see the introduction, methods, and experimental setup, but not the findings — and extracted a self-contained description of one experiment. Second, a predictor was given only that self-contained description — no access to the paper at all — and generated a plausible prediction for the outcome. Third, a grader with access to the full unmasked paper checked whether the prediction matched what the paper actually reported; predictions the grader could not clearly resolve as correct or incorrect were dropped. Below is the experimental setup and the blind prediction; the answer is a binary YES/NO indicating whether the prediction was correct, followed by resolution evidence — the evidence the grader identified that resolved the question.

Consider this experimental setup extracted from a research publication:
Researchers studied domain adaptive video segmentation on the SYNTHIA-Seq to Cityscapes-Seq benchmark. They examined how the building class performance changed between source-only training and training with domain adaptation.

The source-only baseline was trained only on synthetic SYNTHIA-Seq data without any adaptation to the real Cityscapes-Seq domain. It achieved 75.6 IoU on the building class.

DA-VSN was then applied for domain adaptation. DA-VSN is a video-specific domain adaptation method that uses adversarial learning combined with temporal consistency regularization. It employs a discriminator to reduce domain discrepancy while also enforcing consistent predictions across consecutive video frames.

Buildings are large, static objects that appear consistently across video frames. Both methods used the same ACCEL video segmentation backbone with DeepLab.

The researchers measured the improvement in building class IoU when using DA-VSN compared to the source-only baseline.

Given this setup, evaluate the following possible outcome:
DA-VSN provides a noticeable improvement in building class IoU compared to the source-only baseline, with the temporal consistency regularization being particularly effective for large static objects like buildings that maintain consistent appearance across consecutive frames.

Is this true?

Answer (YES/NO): NO